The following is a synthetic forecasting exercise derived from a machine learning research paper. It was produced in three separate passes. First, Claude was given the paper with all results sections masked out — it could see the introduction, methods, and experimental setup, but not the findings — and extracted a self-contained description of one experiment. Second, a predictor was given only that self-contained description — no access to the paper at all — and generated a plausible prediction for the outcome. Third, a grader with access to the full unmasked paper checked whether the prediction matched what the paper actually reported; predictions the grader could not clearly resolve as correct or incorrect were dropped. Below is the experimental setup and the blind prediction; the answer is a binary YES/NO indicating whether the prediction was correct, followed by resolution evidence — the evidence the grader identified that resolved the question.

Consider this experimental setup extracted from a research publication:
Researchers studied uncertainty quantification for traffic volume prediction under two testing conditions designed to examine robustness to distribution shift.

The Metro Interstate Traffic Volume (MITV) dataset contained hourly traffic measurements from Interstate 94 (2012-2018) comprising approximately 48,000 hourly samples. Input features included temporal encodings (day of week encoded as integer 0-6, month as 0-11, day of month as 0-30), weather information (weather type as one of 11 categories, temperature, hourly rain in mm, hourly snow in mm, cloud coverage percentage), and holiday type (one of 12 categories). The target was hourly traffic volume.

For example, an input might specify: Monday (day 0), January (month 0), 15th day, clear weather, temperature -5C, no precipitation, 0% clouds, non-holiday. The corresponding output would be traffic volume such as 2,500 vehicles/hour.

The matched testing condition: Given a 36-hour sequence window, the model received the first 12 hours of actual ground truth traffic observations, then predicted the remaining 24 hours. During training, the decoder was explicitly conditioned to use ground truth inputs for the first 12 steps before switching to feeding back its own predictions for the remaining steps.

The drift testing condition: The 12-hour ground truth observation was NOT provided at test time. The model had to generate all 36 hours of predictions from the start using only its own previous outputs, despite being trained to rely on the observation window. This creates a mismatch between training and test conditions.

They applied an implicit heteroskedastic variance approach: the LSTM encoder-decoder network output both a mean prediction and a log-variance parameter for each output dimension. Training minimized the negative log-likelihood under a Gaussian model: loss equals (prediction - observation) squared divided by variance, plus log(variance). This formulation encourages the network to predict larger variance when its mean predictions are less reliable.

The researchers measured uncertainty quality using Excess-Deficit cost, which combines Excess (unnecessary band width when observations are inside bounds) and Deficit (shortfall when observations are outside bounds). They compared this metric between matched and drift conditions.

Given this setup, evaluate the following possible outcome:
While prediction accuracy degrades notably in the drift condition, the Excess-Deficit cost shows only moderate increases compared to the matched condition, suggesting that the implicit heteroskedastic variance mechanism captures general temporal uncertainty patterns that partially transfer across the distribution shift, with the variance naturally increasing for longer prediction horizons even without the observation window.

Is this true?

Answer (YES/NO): NO